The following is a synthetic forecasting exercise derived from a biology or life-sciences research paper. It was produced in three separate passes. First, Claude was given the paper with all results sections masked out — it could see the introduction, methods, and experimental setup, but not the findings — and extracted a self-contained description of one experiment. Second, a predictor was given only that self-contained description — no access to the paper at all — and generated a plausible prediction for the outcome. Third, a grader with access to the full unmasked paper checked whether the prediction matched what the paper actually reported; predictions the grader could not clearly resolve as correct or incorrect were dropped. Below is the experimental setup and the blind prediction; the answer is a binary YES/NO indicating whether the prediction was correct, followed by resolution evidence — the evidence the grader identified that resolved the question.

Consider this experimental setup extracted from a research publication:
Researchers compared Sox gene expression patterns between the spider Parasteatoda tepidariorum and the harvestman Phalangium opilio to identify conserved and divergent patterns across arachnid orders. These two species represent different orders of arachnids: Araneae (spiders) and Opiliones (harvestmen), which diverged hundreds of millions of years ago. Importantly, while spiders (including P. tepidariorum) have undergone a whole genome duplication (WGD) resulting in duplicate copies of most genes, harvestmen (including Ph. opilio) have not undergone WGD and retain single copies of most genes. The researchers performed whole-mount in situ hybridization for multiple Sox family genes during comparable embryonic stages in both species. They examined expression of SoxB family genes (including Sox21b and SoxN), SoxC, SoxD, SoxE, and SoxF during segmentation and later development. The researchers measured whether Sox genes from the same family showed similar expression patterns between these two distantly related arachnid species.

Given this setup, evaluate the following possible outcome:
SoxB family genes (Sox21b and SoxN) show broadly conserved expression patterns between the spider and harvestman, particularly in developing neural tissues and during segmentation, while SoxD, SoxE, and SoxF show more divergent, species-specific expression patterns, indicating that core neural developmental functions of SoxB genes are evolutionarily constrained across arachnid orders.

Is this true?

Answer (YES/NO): NO